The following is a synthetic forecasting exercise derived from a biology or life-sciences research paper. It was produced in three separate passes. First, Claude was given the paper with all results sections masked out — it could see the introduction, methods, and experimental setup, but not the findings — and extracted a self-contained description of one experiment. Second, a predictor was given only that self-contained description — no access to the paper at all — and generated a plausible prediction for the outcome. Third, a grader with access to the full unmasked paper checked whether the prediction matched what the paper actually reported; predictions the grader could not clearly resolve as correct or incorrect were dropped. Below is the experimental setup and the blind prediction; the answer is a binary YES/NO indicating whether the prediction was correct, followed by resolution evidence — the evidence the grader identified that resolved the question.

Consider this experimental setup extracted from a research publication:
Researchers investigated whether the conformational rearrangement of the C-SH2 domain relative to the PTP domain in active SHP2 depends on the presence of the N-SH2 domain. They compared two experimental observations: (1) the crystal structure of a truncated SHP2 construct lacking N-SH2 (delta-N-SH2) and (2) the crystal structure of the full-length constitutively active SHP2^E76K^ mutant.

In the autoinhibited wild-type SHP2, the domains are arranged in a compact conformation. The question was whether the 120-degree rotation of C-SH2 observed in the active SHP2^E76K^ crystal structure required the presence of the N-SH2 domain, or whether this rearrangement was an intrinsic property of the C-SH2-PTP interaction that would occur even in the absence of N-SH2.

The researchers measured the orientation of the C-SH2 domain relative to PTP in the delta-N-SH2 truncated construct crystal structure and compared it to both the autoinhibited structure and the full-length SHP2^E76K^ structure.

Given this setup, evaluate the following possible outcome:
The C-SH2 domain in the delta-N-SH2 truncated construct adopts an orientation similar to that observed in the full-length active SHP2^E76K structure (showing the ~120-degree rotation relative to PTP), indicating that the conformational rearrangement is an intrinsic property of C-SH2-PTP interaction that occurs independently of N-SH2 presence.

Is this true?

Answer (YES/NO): YES